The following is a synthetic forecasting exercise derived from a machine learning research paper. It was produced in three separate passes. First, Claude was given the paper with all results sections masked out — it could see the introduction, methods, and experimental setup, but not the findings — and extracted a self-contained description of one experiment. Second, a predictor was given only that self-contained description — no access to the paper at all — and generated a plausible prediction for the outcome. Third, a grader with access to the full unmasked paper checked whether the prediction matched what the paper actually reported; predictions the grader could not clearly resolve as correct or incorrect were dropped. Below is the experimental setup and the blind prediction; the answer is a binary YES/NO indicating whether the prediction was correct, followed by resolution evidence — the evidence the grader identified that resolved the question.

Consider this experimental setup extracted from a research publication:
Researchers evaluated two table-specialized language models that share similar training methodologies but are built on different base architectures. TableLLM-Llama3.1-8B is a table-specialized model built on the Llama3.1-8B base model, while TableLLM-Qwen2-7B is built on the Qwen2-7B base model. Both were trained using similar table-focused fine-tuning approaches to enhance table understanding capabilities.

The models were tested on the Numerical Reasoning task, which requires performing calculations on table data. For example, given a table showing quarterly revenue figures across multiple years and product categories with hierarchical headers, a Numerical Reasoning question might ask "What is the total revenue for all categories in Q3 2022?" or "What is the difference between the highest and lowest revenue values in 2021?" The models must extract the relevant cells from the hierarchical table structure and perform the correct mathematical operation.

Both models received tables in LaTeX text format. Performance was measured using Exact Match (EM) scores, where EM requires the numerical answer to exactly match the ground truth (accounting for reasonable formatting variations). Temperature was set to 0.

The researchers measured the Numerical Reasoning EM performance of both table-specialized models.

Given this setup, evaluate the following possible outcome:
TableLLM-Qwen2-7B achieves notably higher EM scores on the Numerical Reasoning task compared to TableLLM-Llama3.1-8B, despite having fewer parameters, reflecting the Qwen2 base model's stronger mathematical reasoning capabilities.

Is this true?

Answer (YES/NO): NO